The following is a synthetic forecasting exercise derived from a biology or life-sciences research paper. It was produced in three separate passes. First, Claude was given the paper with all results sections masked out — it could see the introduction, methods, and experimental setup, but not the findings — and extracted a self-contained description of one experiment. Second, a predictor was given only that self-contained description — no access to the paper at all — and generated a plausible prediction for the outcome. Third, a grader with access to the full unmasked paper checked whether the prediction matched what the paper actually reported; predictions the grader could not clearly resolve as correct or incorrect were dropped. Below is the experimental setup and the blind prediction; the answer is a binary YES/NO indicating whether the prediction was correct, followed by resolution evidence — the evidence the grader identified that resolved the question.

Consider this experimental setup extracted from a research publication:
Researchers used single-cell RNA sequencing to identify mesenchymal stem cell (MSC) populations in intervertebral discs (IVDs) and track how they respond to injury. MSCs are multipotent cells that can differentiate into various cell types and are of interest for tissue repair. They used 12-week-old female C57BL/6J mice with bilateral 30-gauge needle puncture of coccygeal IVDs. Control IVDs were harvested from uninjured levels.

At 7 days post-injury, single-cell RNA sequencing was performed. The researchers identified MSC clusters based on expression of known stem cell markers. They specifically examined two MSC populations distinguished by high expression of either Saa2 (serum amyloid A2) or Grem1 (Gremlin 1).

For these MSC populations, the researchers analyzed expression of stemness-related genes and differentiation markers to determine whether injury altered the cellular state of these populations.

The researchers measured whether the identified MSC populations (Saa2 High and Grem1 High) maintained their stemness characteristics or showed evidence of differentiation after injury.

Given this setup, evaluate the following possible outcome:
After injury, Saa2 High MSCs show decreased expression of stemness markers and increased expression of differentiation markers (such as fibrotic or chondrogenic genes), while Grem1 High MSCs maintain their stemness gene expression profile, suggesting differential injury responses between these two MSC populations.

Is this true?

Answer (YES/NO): NO